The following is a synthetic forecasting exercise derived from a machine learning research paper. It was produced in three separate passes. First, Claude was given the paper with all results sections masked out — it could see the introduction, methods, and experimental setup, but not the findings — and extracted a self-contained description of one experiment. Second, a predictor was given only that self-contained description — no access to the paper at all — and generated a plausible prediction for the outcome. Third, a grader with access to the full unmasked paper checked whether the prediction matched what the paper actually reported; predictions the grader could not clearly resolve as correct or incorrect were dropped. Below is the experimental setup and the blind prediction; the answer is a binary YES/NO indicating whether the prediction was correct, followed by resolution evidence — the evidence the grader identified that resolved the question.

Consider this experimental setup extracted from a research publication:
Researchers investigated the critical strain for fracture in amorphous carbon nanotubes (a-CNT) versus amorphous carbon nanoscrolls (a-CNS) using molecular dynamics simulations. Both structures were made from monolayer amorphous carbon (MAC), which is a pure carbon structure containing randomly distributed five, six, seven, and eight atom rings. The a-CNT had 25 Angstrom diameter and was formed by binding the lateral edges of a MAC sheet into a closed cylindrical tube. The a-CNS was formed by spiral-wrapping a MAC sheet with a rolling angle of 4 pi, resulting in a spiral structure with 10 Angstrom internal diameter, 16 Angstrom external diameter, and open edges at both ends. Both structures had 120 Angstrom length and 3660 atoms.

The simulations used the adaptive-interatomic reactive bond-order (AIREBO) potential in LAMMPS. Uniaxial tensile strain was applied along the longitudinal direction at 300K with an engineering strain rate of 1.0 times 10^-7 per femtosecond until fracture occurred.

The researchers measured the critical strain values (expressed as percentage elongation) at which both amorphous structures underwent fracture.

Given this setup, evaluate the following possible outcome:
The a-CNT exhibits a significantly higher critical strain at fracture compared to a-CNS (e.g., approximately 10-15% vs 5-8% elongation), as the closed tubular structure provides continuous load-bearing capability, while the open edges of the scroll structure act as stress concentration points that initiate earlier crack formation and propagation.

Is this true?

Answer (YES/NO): NO